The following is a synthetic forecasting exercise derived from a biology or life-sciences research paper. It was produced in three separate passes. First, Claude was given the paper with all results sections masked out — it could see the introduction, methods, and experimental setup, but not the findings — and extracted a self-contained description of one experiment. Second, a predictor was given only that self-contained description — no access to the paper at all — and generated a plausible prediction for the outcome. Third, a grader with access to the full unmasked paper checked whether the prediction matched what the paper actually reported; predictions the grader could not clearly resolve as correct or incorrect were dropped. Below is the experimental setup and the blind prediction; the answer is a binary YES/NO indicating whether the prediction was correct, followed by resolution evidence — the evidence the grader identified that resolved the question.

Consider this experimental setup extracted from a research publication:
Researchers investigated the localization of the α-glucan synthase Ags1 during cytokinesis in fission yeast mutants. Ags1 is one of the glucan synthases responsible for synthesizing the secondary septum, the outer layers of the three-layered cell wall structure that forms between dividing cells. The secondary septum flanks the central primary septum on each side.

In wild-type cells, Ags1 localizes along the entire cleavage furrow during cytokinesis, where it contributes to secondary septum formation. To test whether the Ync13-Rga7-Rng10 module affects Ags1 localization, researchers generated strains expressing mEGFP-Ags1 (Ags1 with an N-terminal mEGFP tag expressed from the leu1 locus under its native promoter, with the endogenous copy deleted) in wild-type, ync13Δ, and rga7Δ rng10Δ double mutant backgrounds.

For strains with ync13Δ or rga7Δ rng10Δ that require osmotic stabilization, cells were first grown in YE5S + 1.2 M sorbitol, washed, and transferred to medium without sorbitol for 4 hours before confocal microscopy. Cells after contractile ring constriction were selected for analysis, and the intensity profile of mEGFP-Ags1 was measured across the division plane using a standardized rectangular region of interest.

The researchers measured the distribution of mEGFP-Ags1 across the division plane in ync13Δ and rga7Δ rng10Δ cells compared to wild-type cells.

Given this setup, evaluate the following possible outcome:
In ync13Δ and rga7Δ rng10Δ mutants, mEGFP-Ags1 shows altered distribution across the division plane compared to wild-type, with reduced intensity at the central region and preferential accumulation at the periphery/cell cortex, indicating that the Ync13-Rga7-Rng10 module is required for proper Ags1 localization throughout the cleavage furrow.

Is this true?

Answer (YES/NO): NO